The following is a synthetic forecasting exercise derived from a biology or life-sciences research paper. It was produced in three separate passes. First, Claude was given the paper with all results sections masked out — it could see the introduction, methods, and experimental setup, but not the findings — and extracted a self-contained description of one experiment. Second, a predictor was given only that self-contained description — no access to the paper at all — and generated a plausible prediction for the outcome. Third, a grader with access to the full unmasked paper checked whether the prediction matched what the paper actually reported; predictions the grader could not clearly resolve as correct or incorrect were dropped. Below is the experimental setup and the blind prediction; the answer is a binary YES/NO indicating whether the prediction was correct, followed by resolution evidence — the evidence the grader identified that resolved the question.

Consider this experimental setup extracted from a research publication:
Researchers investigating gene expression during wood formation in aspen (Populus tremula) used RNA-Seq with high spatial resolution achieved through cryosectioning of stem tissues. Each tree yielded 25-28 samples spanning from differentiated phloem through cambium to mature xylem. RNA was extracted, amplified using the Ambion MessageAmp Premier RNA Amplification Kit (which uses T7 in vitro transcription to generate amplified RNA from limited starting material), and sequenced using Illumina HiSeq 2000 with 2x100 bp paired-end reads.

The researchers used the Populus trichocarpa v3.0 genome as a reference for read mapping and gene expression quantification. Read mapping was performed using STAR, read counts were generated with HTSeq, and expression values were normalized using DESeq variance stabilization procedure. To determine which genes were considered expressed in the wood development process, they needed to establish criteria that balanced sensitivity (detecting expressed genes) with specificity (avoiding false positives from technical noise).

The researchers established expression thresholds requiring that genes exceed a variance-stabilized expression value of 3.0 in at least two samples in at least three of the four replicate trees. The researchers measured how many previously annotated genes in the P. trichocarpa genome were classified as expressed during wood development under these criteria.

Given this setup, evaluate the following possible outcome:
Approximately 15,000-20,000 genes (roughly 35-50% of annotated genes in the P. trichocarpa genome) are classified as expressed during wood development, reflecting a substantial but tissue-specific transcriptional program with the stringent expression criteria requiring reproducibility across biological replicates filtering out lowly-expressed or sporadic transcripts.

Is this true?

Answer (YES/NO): NO